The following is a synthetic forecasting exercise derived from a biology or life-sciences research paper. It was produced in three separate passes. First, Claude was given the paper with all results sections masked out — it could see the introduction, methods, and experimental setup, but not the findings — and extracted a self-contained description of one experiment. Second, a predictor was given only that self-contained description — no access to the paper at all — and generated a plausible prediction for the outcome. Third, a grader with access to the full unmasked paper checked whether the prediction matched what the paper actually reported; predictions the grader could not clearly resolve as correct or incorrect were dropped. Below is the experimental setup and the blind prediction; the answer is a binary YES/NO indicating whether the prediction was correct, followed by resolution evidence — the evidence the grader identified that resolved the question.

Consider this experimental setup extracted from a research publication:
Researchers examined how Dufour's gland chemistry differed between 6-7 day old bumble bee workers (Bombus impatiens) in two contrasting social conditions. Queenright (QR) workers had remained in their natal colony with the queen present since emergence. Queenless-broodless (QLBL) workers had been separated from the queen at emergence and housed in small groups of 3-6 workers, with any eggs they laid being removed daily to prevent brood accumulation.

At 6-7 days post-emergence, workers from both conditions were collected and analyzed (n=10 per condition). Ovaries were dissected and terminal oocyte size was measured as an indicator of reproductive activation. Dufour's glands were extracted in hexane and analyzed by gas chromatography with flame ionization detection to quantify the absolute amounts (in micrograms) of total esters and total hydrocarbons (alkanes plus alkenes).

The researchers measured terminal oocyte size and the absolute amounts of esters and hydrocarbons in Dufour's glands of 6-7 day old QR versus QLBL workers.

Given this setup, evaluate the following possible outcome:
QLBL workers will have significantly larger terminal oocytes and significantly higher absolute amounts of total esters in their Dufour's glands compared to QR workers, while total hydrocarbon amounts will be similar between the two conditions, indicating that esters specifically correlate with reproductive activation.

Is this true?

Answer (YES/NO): NO